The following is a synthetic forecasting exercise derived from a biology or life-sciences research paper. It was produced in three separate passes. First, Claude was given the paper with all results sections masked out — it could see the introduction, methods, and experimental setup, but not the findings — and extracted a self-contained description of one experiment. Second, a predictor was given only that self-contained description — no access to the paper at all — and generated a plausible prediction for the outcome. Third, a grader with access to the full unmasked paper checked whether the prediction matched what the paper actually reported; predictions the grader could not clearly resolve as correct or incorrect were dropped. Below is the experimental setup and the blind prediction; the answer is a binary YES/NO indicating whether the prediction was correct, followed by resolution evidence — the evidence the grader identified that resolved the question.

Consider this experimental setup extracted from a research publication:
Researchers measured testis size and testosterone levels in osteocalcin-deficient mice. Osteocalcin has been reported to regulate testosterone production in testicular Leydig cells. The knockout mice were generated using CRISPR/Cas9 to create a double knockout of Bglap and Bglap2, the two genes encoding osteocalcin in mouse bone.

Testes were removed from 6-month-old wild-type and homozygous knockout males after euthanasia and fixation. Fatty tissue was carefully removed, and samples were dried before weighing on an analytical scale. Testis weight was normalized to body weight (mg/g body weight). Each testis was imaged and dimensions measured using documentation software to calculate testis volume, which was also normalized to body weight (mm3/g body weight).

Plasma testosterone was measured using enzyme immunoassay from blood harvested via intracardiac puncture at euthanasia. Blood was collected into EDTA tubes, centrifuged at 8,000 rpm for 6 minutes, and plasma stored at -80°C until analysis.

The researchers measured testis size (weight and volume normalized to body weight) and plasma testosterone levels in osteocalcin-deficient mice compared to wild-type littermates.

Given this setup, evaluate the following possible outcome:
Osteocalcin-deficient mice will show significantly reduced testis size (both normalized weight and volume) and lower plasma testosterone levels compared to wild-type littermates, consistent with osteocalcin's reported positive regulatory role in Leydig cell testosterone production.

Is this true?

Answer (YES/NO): NO